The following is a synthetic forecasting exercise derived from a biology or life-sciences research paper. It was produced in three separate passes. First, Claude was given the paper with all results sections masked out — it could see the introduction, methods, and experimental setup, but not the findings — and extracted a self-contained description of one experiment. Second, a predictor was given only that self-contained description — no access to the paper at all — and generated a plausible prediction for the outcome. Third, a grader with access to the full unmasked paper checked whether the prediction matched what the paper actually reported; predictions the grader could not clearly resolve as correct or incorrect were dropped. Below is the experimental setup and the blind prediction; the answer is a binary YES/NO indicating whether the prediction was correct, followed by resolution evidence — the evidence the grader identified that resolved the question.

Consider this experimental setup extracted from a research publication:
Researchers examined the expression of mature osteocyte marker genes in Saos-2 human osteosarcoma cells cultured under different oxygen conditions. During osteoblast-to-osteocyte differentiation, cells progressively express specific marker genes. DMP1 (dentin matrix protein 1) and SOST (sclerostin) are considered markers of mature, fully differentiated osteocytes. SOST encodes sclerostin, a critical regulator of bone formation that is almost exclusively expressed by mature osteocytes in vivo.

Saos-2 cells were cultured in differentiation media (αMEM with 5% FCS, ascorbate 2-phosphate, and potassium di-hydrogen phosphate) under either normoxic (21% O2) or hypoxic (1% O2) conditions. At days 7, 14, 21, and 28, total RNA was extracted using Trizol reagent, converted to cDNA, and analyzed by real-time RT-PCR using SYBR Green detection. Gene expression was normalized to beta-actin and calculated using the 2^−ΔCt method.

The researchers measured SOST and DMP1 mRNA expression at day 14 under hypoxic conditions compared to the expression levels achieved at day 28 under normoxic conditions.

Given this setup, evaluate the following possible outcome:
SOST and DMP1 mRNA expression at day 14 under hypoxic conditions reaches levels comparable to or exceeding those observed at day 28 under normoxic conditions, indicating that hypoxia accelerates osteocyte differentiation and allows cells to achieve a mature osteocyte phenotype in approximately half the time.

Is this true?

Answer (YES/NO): YES